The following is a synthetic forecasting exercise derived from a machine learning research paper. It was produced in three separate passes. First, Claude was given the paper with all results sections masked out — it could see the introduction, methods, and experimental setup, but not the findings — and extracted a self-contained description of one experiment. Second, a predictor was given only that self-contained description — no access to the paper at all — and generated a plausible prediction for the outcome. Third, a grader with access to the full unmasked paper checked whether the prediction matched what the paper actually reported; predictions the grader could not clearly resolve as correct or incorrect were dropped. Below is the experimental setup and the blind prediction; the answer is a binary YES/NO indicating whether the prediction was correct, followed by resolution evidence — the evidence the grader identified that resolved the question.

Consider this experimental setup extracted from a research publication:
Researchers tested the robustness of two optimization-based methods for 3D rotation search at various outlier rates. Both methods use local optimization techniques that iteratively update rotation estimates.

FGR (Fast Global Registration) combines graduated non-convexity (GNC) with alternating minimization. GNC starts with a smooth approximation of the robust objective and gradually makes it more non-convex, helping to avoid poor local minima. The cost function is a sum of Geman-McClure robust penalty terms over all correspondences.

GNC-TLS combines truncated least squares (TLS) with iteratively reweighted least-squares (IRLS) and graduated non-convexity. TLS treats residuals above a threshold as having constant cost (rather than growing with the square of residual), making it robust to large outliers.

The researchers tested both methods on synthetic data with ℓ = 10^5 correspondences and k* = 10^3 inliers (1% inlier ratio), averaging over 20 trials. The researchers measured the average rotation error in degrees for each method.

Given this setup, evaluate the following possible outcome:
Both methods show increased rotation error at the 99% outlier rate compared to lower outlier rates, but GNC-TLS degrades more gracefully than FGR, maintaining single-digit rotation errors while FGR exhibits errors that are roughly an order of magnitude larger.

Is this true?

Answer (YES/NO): YES